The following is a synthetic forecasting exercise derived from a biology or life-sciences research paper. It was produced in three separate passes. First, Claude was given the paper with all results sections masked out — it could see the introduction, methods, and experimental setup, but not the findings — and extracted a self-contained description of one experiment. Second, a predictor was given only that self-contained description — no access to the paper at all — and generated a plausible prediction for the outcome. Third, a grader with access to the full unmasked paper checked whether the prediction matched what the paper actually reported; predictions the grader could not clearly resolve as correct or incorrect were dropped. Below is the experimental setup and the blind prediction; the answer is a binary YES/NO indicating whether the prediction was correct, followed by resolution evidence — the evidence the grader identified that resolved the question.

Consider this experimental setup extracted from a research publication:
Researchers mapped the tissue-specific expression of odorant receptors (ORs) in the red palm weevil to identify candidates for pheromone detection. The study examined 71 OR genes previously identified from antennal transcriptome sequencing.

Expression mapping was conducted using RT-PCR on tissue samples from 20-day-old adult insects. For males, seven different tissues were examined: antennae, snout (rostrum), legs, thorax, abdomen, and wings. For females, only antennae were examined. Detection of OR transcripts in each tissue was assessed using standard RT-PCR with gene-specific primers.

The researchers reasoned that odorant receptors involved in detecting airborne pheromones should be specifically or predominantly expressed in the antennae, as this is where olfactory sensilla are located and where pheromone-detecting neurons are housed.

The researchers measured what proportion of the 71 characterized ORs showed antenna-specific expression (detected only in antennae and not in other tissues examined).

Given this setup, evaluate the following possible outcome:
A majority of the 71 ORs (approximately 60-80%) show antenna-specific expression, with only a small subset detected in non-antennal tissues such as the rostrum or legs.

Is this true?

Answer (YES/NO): NO